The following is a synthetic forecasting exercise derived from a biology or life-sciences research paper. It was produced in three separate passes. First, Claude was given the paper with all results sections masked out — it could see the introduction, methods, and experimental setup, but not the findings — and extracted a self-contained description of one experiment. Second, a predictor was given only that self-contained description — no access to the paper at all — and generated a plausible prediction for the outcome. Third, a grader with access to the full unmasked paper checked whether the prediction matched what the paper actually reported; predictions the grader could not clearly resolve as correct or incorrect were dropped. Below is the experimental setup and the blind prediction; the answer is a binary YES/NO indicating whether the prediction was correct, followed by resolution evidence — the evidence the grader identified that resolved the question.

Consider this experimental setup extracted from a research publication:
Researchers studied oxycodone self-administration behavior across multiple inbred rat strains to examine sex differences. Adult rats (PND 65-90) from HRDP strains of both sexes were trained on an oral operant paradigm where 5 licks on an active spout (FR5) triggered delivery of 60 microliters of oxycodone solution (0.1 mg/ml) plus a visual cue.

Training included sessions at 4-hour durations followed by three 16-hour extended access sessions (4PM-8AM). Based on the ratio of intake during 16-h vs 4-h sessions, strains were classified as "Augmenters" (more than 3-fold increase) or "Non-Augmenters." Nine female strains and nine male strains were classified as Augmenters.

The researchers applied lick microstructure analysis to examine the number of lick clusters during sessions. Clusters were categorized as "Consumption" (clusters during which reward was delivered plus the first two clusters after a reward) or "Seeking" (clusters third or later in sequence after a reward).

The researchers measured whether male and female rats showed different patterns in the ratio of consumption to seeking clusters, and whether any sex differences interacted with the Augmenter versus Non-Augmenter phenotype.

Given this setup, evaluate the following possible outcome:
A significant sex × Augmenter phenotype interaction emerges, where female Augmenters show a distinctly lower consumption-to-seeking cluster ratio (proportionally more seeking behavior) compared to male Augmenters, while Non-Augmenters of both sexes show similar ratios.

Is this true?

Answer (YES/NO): NO